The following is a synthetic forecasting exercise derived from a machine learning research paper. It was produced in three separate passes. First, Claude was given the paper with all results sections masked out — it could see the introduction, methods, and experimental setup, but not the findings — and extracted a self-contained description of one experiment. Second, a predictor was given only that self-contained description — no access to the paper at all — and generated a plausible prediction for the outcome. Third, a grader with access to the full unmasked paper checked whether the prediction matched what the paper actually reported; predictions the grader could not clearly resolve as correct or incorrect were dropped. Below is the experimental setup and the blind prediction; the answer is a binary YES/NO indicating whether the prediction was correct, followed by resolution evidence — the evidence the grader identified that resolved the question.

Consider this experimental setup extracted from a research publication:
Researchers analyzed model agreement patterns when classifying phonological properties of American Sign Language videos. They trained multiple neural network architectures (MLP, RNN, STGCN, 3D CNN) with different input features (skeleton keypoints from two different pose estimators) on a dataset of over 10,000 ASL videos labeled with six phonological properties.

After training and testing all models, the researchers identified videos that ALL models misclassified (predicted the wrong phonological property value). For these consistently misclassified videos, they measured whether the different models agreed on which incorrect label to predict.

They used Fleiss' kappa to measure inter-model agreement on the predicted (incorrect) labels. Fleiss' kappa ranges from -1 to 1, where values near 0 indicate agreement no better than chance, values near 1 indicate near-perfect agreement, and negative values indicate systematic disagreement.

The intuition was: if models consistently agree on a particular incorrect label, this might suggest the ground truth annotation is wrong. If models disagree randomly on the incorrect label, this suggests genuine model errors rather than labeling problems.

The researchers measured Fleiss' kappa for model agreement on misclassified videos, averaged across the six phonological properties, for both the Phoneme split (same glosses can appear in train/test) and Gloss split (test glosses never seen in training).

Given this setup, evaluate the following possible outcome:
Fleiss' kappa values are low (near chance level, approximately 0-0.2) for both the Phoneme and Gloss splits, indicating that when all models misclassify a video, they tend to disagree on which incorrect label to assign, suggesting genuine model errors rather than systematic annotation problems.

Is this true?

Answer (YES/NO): YES